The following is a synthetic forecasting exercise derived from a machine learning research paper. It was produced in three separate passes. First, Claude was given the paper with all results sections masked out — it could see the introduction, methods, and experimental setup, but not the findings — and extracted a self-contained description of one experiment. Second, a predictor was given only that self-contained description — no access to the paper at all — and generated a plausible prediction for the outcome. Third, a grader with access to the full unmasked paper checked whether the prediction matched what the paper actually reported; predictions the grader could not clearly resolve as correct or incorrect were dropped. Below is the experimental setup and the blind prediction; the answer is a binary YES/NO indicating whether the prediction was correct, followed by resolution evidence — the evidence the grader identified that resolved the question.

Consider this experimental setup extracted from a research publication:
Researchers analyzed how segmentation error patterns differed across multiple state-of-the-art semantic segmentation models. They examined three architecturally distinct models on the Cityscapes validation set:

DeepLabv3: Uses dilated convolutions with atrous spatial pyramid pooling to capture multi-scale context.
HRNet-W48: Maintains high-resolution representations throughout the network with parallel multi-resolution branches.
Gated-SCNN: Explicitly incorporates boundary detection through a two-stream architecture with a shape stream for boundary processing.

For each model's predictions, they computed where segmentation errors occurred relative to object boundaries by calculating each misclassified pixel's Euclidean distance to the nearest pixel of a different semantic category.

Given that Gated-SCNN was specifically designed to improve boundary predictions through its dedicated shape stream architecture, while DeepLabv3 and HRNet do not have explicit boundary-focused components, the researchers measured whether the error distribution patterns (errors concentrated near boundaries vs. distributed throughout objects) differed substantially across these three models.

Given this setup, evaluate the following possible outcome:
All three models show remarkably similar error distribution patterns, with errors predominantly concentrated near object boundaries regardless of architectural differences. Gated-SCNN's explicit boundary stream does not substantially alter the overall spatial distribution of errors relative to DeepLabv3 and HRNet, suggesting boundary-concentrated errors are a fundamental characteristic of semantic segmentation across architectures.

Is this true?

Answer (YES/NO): YES